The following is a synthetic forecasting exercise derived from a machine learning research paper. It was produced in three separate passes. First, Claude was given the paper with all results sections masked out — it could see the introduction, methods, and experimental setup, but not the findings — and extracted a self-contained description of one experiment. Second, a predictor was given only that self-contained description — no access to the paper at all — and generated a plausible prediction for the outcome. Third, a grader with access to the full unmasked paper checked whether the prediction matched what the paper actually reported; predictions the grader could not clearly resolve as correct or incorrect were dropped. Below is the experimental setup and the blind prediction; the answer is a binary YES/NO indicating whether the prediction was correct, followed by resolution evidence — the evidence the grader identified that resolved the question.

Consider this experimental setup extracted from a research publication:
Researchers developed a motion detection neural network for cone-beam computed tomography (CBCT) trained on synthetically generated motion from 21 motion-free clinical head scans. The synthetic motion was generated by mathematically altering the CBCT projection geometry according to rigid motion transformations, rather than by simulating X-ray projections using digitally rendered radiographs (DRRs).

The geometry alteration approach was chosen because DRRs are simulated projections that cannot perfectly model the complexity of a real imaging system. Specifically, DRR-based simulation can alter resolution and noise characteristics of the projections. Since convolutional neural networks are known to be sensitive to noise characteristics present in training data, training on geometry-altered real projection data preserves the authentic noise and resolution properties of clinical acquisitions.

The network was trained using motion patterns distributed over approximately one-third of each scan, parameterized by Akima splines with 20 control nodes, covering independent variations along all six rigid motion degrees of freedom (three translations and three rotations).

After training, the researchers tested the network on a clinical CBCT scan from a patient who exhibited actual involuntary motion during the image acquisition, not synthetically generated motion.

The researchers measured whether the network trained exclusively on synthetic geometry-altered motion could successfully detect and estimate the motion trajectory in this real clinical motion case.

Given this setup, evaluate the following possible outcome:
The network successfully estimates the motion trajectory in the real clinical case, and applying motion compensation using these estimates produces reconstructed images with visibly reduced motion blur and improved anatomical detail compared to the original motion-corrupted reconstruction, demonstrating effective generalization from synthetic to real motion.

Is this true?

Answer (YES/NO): YES